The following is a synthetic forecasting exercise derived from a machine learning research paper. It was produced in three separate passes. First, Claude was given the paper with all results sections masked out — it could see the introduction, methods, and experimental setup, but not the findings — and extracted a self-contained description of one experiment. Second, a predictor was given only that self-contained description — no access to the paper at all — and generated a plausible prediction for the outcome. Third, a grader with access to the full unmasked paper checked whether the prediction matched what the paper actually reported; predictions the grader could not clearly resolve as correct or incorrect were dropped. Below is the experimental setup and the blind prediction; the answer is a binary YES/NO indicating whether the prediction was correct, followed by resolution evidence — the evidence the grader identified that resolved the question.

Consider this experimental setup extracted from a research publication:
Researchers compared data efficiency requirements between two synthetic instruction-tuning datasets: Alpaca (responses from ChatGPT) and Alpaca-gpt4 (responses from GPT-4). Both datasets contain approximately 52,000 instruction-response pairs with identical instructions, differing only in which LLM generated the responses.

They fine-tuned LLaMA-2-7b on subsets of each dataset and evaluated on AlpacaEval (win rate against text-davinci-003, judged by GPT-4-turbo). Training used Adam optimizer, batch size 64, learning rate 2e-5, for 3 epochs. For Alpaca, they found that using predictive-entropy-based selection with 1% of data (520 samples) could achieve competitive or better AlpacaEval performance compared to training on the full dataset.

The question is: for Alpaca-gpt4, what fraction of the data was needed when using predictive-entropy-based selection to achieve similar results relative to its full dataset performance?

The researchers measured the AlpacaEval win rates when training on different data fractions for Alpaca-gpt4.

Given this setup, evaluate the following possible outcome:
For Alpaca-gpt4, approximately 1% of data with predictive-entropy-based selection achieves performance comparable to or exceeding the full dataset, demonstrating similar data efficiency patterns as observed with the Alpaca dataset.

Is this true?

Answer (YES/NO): NO